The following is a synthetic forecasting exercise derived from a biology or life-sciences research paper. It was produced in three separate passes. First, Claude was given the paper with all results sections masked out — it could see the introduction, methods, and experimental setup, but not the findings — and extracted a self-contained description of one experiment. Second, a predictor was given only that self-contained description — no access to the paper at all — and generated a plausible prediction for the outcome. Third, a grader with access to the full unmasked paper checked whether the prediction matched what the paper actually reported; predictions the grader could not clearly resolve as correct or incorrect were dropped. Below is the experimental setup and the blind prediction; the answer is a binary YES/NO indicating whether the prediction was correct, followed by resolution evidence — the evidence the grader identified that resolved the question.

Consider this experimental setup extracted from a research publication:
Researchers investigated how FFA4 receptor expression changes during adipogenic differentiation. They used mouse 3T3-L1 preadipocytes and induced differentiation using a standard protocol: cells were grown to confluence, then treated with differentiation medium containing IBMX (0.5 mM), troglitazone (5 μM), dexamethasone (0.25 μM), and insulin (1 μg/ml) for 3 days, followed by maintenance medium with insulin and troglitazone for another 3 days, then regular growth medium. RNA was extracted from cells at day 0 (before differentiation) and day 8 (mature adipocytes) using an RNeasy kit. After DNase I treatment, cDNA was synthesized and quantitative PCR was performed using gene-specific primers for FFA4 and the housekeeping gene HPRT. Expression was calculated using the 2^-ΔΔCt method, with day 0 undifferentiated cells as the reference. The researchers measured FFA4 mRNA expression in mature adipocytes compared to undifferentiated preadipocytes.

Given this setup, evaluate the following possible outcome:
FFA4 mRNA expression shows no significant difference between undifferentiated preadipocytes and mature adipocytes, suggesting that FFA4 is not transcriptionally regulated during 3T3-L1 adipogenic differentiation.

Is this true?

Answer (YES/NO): NO